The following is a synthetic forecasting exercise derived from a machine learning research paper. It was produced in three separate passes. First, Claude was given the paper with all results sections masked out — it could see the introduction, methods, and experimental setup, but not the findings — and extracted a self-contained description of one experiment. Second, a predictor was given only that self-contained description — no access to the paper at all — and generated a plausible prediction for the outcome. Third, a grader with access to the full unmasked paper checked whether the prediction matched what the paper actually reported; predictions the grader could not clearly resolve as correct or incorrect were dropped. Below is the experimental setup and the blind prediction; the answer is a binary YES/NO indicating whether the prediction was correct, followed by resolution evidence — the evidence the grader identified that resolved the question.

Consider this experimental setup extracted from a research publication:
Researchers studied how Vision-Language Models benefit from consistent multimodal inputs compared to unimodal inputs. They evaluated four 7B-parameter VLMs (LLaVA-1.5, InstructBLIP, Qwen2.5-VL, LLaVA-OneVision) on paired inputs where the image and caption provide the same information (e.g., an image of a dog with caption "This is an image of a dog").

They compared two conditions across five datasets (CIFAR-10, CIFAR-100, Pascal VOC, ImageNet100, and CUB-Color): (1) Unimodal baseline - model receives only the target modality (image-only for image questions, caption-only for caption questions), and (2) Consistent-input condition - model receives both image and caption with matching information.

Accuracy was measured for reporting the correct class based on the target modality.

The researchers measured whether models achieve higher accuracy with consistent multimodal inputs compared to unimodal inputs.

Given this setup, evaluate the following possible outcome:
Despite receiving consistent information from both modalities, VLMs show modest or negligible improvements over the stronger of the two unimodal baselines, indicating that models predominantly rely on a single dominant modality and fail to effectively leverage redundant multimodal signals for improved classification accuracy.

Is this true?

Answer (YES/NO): NO